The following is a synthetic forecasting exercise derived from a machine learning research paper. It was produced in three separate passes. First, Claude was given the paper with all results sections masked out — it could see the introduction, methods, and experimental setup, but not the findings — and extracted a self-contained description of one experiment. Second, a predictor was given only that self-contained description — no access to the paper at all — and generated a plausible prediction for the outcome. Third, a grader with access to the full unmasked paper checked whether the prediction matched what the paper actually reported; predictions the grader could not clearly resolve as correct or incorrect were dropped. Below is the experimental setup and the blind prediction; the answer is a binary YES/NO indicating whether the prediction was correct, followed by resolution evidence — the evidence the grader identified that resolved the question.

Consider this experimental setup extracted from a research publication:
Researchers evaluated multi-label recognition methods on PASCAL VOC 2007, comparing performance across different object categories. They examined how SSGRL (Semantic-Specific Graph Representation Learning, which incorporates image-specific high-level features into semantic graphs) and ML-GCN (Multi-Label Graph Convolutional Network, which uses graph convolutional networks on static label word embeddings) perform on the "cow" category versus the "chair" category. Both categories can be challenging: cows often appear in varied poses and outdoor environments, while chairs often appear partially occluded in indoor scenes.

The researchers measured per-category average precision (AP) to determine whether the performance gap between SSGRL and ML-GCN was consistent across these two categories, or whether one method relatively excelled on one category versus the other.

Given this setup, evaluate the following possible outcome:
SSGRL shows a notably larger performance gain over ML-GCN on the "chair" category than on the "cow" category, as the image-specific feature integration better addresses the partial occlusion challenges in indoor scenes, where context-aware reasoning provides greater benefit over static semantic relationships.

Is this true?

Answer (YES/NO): NO